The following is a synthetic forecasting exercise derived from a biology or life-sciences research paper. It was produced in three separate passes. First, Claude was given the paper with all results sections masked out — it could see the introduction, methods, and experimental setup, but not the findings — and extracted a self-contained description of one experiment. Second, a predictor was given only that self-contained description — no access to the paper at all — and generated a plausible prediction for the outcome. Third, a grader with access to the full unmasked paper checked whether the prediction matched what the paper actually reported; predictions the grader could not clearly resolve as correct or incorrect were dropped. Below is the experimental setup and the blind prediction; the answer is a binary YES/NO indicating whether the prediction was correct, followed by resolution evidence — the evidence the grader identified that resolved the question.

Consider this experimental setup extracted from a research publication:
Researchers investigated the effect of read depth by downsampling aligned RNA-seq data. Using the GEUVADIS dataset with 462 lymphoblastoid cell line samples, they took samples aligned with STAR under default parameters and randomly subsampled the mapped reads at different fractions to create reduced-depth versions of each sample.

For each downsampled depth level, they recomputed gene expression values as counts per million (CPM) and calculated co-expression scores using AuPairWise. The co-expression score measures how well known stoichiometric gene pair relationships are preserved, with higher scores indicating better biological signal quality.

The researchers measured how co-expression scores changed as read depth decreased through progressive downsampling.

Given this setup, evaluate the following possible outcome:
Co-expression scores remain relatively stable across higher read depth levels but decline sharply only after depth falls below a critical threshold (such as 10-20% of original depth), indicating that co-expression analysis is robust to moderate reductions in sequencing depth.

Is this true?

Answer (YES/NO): NO